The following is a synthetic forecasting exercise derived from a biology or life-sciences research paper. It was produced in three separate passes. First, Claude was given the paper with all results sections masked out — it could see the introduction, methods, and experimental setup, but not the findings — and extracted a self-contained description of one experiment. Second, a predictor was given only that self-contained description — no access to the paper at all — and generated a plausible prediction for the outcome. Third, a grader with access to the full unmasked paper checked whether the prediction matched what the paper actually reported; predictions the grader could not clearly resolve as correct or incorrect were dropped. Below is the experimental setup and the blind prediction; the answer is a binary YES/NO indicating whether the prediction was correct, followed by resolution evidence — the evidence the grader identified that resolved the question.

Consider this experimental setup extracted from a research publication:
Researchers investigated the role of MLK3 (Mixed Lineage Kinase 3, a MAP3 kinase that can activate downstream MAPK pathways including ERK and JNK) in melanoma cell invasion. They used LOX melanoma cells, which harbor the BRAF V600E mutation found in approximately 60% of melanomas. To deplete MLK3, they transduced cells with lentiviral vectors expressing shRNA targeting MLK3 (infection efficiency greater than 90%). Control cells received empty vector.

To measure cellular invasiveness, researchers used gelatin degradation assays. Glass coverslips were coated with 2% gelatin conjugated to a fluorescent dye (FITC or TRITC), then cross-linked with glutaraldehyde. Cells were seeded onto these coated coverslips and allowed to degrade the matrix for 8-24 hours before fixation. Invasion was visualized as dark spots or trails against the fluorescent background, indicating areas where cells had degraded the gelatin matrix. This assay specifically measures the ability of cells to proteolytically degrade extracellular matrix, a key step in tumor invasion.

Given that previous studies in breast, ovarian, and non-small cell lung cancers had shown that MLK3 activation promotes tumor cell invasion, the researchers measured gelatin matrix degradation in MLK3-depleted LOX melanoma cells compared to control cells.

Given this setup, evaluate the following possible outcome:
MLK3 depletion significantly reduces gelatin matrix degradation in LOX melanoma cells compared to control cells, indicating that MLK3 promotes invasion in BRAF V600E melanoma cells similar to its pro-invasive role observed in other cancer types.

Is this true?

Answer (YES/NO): NO